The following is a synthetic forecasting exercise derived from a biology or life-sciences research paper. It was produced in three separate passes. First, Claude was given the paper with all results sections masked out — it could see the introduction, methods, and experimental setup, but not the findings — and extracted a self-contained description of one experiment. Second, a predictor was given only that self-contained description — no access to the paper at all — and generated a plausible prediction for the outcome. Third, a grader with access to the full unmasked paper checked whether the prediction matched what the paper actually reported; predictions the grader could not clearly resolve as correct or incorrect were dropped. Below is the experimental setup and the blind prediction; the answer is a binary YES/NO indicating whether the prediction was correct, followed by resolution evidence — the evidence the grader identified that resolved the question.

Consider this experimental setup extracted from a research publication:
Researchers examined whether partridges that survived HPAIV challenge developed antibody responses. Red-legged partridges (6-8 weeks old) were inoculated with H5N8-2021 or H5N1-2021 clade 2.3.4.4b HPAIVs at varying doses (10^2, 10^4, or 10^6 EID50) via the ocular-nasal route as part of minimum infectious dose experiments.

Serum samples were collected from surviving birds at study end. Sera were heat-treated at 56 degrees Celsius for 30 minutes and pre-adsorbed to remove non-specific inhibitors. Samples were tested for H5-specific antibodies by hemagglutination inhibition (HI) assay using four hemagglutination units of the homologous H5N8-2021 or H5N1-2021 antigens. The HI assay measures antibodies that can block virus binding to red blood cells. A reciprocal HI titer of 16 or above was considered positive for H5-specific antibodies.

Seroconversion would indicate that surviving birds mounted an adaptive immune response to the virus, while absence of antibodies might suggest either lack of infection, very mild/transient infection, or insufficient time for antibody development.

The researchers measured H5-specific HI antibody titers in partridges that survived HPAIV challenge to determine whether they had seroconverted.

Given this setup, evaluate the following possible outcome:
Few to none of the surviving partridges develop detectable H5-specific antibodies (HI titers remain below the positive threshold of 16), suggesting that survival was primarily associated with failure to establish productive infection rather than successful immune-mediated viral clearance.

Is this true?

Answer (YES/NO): YES